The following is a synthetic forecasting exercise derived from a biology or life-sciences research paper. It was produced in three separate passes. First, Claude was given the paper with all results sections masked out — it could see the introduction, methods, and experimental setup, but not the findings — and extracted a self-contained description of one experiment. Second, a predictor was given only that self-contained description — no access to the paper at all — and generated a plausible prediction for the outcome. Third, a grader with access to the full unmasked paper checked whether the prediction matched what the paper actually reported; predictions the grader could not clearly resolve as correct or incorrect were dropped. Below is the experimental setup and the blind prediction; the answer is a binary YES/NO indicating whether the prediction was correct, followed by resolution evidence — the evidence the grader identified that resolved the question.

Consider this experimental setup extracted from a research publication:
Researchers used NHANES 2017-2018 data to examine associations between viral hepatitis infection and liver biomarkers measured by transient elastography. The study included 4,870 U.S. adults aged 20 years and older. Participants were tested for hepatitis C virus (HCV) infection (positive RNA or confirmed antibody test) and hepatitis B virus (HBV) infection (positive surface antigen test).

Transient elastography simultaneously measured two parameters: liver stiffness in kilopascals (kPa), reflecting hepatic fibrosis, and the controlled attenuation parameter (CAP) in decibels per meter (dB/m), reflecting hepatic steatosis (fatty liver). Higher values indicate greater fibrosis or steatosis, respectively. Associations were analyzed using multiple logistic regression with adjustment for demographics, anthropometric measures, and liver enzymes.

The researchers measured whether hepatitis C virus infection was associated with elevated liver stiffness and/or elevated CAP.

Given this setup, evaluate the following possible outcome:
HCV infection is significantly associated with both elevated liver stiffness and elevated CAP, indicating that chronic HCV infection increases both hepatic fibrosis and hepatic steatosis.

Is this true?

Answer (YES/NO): NO